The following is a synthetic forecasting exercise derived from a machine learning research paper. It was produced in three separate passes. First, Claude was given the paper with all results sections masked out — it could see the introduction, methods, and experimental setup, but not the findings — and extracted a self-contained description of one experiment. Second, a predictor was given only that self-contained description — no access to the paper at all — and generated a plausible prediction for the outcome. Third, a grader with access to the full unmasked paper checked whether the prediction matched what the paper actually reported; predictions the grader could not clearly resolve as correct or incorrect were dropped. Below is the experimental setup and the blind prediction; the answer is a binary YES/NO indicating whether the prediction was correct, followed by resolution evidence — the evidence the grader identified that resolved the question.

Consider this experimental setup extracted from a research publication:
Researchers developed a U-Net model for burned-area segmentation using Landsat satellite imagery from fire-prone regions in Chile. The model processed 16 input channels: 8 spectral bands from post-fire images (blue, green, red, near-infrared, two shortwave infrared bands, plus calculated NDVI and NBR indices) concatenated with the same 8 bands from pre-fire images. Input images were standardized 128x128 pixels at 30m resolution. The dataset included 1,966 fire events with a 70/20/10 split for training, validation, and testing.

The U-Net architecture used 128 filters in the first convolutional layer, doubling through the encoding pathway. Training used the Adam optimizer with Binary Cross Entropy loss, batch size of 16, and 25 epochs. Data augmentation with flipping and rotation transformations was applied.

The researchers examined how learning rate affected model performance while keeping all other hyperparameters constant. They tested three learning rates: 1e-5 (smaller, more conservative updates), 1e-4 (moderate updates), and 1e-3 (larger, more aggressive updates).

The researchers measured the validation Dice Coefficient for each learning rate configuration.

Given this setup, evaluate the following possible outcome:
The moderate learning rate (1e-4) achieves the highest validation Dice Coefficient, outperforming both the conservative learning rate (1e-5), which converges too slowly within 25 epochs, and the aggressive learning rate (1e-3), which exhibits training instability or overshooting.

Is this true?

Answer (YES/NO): YES